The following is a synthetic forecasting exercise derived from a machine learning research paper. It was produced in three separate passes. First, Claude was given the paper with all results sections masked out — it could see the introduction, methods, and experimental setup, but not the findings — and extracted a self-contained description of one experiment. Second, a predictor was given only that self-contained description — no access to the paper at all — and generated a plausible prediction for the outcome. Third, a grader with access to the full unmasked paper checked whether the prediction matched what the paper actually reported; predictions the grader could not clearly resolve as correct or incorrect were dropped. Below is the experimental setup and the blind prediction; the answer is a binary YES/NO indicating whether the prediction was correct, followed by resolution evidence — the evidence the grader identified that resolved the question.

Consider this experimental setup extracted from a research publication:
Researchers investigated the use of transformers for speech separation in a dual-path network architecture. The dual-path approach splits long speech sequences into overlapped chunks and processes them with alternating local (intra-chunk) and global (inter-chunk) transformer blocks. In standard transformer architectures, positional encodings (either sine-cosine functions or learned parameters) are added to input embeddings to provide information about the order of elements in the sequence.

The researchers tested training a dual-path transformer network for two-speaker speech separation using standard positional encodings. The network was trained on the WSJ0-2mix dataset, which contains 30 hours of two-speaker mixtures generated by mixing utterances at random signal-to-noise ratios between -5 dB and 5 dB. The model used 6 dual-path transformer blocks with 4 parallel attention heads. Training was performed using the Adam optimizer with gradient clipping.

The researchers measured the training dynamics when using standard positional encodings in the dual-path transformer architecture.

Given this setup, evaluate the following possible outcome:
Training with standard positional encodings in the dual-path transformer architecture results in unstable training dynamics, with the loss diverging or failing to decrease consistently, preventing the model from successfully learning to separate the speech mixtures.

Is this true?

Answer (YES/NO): YES